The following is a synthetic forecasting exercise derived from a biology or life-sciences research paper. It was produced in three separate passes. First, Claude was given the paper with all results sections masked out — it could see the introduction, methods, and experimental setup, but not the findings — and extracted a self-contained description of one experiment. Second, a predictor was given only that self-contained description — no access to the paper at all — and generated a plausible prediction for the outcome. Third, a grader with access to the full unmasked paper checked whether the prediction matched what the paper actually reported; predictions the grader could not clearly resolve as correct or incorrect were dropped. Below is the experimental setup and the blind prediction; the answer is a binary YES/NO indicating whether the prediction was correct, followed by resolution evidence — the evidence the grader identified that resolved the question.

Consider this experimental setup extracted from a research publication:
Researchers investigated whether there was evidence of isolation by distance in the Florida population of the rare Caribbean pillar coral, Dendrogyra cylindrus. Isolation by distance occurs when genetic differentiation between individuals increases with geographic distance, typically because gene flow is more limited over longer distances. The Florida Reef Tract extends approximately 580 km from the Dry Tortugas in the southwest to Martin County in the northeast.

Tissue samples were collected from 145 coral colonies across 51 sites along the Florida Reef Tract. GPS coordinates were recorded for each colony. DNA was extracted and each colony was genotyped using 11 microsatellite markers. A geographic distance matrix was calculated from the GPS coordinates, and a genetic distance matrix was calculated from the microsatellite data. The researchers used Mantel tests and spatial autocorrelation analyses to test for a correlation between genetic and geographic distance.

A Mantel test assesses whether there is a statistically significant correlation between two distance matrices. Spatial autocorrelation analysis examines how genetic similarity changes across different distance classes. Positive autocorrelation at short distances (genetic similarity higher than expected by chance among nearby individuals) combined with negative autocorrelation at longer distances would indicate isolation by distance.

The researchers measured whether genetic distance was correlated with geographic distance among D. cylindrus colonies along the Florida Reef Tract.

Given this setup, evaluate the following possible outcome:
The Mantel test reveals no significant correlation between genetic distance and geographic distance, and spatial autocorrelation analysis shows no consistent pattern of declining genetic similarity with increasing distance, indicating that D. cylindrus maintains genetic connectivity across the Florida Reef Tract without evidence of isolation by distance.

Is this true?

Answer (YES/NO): YES